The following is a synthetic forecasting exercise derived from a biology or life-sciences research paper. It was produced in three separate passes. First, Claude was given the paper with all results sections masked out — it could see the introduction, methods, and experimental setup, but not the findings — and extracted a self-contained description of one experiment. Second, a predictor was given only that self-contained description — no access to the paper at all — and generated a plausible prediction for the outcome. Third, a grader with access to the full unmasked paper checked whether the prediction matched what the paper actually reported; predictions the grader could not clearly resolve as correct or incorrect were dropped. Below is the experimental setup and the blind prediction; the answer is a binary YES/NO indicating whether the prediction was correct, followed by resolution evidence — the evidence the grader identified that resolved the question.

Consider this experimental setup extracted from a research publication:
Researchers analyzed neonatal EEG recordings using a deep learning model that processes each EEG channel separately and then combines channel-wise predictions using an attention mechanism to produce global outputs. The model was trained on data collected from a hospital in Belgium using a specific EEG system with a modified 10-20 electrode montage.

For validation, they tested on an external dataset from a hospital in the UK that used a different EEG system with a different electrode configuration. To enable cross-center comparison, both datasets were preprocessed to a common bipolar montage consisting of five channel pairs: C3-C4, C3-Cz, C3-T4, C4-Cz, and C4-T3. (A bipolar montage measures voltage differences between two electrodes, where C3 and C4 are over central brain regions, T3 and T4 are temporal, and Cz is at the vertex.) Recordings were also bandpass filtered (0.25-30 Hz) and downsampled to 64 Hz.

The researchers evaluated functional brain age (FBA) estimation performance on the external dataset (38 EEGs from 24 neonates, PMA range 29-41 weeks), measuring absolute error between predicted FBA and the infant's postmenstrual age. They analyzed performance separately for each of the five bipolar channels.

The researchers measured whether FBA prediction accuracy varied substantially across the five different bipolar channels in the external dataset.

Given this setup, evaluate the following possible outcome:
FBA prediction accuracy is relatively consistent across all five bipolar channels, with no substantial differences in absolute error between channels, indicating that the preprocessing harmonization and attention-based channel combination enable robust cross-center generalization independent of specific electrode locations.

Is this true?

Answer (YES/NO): YES